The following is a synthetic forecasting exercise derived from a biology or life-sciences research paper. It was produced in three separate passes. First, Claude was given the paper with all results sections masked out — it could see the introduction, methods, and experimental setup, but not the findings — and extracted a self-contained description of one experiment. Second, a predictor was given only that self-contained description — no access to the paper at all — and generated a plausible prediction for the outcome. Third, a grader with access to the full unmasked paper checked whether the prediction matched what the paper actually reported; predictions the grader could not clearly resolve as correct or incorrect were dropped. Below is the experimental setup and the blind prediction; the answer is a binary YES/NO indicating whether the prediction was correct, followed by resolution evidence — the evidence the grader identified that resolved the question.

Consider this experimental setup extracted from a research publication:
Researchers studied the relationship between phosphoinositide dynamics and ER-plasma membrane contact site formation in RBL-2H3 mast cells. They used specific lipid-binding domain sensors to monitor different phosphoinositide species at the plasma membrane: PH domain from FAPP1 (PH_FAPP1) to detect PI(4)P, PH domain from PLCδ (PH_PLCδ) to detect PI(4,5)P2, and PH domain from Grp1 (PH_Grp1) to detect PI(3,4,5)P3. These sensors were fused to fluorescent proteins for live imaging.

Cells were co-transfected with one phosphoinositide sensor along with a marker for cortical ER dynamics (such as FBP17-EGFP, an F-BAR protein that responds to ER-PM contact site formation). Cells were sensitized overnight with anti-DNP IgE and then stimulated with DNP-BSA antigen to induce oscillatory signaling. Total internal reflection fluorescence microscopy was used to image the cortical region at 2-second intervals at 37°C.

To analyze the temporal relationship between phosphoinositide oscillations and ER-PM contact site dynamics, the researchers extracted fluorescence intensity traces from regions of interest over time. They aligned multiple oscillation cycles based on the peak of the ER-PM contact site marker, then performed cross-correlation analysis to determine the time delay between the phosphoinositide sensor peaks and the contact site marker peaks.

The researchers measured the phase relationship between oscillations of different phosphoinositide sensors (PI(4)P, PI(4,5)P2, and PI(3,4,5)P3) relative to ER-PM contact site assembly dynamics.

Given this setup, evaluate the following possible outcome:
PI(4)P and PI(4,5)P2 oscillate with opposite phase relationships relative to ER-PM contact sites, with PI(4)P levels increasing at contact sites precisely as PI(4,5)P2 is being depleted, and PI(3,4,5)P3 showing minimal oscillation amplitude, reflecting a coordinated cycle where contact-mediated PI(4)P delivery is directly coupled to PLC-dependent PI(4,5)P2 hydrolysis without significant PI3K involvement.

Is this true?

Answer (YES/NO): NO